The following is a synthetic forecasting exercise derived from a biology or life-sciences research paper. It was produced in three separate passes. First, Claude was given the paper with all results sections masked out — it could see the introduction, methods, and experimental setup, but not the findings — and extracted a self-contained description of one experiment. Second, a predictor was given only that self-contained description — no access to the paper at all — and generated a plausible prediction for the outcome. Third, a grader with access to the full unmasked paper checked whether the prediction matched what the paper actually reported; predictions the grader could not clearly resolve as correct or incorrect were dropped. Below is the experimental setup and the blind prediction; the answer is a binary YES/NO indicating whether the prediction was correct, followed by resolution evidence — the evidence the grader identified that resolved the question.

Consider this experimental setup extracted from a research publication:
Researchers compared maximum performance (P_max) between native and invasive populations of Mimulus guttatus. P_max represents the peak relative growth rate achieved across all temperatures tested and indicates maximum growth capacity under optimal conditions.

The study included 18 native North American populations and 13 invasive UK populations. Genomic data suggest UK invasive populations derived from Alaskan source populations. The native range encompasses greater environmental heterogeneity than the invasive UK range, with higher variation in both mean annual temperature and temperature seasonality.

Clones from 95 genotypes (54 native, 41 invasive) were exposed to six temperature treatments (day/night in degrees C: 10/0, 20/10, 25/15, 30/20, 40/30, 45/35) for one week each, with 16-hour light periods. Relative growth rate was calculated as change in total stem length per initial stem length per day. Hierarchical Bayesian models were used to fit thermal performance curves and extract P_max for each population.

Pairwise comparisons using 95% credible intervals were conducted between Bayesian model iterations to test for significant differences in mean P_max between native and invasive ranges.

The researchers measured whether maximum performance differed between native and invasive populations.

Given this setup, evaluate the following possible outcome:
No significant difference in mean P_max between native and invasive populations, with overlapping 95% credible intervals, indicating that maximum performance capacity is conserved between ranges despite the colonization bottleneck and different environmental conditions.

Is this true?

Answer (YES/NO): YES